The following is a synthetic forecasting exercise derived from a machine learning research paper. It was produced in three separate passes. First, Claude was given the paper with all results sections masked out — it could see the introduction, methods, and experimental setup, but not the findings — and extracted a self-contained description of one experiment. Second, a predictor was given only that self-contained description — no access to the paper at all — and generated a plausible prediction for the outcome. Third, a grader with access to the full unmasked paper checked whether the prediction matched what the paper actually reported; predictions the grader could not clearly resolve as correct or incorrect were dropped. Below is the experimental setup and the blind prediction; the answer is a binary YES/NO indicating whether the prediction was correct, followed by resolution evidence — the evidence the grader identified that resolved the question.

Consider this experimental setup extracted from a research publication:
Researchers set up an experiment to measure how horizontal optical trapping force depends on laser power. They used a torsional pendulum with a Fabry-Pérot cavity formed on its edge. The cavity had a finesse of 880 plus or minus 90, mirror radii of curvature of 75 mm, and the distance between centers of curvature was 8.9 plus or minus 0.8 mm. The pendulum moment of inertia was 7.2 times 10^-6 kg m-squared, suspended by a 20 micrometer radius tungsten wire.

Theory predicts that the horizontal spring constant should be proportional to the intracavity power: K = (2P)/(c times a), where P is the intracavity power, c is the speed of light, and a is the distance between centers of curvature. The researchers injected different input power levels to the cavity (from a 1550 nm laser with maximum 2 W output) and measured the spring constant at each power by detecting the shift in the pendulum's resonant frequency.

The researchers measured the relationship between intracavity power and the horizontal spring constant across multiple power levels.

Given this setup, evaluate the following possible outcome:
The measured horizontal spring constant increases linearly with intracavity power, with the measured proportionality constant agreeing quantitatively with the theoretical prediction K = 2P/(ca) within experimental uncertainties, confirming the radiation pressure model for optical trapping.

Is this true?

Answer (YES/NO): YES